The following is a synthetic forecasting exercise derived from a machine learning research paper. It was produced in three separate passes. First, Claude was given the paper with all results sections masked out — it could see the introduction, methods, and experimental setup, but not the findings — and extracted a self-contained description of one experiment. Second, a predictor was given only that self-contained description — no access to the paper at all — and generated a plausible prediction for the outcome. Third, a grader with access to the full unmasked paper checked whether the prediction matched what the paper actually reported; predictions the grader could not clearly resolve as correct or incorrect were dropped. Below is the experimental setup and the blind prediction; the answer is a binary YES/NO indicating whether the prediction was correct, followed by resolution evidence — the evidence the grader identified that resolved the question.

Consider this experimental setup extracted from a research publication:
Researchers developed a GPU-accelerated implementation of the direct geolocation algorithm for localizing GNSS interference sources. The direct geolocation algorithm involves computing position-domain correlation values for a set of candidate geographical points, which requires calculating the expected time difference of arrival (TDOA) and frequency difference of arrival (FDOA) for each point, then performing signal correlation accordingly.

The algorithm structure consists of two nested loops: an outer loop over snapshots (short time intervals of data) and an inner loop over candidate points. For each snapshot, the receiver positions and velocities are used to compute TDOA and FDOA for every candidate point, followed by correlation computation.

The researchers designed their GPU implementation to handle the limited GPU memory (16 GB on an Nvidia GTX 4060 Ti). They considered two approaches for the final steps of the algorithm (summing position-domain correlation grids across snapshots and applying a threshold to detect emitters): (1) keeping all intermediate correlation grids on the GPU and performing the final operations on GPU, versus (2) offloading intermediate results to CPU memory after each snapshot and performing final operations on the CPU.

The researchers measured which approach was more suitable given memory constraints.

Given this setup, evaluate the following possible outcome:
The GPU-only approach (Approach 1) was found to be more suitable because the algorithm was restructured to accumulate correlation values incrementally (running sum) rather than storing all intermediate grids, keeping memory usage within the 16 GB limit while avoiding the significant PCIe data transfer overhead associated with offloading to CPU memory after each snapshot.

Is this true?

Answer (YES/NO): NO